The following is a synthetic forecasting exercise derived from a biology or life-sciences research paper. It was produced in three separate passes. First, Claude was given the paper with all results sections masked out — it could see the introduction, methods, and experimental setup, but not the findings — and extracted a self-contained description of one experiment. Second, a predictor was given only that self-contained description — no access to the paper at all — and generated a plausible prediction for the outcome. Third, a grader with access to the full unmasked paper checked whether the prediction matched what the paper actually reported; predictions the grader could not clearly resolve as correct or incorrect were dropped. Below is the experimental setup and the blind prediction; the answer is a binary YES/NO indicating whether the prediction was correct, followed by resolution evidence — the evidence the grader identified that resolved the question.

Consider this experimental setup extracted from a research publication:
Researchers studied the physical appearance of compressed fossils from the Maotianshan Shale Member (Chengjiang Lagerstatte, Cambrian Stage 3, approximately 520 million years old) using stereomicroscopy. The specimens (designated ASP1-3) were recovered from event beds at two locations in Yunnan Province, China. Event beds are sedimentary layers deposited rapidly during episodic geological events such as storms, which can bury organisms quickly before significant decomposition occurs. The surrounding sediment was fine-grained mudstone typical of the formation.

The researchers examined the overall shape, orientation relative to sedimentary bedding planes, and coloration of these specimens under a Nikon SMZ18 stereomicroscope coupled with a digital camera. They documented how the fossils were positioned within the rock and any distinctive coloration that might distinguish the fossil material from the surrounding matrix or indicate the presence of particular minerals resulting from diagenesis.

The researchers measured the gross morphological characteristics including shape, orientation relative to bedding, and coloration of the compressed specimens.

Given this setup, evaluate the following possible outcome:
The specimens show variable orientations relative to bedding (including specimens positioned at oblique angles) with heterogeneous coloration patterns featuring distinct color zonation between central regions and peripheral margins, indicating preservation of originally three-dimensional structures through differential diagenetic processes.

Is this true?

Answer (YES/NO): NO